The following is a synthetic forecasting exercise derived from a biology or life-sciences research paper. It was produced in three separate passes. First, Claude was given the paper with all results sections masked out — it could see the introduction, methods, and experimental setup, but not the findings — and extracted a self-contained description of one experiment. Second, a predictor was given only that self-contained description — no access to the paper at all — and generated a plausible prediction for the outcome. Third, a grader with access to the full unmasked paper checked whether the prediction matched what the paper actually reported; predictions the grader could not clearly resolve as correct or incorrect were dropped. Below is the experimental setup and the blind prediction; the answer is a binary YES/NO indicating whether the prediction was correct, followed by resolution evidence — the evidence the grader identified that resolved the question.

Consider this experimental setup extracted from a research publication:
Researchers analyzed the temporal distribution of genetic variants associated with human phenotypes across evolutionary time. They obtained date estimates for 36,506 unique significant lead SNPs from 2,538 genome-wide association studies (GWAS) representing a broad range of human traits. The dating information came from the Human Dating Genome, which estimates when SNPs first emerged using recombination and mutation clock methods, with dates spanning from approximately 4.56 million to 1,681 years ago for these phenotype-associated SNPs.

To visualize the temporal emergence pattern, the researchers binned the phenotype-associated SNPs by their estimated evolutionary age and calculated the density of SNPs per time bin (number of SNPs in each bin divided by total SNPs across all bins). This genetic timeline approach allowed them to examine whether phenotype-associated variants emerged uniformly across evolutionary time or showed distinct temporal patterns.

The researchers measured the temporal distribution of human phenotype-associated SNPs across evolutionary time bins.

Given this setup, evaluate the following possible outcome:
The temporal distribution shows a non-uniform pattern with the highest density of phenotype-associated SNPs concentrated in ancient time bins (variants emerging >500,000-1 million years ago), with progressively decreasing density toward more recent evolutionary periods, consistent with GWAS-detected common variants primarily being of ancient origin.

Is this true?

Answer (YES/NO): NO